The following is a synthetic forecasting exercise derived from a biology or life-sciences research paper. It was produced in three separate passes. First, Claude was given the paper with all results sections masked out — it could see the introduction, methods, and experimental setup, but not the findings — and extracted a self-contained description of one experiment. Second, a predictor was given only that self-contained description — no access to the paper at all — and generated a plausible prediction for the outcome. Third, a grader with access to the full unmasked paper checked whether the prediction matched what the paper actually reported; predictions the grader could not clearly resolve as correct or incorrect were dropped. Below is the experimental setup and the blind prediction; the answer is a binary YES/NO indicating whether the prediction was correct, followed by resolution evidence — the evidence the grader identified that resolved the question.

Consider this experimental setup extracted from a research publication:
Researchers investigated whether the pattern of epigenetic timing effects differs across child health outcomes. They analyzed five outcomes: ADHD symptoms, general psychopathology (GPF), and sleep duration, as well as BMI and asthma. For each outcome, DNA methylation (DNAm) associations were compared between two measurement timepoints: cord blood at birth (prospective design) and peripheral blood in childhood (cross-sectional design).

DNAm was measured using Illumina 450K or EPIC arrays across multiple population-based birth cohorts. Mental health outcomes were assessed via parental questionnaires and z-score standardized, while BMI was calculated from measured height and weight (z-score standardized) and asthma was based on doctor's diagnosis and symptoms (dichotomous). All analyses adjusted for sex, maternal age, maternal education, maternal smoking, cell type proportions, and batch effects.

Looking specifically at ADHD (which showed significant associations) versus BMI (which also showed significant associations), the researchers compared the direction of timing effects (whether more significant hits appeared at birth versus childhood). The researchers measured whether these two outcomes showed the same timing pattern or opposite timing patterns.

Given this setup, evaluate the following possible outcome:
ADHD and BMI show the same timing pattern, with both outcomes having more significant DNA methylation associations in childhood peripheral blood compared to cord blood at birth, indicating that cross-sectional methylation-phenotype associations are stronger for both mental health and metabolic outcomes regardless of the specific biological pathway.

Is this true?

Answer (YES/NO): NO